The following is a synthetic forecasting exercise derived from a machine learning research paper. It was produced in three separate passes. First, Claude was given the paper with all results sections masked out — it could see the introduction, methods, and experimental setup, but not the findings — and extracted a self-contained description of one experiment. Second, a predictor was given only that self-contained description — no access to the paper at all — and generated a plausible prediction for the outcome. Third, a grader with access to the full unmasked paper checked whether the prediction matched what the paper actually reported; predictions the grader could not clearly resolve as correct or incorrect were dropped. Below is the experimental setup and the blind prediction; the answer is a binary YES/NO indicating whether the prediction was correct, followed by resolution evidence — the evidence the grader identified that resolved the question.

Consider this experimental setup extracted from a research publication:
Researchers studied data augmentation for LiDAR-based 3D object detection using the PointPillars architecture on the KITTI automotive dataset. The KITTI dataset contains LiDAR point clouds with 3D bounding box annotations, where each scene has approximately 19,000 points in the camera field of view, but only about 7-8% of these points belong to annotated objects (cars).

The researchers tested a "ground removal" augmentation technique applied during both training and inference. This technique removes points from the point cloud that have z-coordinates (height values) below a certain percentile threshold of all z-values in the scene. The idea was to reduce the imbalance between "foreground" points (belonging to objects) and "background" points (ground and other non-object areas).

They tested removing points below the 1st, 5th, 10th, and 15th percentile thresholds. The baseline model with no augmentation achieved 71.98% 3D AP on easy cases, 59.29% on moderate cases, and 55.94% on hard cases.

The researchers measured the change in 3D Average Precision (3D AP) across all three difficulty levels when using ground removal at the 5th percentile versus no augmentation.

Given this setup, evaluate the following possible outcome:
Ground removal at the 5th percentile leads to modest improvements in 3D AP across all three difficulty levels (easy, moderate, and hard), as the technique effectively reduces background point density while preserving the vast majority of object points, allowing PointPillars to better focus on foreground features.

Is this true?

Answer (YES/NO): NO